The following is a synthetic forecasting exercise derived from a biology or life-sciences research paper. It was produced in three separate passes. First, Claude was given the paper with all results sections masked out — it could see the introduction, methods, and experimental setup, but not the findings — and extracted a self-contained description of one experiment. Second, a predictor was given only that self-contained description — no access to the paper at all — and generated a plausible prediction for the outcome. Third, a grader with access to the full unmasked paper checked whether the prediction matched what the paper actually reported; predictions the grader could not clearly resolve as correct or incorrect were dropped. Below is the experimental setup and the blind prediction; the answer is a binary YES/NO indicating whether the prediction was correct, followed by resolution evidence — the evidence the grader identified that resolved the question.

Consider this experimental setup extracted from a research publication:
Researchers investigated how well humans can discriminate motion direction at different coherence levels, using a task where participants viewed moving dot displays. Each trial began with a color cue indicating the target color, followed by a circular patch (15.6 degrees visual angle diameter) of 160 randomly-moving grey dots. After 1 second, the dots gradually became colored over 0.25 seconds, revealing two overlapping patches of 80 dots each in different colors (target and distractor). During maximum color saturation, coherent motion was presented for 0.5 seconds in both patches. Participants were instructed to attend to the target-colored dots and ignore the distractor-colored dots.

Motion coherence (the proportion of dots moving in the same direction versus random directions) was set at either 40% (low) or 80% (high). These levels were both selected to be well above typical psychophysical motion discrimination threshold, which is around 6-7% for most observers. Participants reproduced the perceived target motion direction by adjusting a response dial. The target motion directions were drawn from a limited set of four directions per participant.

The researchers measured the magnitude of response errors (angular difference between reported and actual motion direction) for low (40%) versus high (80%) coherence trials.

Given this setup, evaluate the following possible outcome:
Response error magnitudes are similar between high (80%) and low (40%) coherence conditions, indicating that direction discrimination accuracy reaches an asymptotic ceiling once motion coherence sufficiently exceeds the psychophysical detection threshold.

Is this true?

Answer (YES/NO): YES